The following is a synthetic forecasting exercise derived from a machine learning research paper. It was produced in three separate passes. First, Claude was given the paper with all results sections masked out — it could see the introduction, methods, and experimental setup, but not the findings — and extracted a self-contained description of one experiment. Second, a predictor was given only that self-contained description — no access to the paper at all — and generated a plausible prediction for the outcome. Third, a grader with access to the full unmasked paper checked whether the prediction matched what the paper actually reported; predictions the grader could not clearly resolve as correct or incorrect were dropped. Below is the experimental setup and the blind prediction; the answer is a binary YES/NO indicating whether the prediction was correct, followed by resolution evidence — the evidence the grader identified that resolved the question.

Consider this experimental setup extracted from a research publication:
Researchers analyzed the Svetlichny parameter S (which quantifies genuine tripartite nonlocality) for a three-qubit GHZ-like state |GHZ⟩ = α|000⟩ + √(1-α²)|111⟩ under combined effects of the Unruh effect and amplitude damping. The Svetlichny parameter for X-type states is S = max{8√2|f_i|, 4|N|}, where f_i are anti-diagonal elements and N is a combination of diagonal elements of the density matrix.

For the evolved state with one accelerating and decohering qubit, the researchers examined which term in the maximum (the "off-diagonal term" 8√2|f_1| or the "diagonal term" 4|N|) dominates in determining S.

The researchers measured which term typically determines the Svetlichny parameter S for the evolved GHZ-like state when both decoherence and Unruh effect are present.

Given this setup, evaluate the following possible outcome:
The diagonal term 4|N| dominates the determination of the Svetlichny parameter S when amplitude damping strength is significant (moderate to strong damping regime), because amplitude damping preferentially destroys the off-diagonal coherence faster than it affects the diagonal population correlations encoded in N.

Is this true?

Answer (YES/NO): YES